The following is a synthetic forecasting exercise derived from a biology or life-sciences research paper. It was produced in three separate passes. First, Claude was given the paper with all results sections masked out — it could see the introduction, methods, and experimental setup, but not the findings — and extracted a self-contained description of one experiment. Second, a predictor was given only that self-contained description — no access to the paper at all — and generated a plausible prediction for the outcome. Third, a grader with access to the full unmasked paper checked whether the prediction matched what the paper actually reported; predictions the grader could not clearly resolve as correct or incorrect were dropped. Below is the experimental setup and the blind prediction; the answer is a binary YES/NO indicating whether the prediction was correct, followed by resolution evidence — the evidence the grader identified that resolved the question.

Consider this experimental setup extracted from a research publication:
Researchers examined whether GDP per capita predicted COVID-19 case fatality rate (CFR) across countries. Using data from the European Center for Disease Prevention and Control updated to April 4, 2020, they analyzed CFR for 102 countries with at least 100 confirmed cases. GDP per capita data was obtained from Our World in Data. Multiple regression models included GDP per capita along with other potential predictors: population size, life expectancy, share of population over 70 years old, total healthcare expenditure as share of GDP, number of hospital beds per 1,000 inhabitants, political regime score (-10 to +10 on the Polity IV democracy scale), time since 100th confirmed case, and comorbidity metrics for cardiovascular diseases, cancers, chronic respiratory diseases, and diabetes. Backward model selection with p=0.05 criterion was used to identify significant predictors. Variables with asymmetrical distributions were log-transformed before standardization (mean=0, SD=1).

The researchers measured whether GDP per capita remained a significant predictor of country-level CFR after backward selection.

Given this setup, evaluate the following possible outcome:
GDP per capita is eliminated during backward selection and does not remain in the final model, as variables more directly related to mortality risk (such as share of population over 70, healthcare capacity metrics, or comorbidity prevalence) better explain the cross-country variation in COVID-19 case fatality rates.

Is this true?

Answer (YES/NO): YES